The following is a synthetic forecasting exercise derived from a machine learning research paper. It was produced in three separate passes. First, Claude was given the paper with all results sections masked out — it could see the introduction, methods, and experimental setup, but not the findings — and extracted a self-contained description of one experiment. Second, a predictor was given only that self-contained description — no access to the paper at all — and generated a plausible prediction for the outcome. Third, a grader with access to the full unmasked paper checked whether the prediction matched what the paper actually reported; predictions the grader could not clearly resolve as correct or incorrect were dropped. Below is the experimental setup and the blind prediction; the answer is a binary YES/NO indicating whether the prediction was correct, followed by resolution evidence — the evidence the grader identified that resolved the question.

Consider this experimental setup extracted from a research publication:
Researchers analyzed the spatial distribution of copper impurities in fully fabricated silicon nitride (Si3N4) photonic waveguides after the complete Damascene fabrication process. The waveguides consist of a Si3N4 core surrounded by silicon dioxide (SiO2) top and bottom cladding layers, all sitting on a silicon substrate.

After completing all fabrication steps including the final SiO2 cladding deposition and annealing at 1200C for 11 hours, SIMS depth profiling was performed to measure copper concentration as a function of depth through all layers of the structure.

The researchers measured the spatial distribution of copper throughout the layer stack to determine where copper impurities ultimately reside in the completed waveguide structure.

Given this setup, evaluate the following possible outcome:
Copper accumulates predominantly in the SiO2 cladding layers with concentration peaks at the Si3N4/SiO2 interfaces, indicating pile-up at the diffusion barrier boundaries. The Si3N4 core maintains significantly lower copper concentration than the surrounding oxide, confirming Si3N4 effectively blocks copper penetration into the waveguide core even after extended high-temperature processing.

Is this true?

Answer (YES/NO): NO